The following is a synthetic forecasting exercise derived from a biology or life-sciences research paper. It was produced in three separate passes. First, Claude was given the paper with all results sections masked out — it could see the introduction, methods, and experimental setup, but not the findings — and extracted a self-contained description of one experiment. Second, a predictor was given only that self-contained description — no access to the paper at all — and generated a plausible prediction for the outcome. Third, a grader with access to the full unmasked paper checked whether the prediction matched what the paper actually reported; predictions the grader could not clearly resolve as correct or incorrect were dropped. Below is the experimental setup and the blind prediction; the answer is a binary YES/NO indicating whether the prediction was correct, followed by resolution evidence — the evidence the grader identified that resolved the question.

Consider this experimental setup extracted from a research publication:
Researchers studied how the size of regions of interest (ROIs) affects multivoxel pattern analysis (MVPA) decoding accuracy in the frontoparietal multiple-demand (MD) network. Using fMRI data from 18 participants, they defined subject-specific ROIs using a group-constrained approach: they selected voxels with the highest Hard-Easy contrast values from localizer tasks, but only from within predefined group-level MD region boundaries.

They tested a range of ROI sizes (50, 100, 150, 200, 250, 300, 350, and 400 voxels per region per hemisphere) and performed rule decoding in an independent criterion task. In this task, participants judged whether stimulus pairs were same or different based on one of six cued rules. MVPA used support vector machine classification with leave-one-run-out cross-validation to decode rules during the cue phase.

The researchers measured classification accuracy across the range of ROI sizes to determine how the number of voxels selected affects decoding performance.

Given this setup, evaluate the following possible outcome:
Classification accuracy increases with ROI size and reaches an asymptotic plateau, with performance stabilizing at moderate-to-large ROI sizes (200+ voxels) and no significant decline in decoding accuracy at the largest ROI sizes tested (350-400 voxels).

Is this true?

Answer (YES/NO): YES